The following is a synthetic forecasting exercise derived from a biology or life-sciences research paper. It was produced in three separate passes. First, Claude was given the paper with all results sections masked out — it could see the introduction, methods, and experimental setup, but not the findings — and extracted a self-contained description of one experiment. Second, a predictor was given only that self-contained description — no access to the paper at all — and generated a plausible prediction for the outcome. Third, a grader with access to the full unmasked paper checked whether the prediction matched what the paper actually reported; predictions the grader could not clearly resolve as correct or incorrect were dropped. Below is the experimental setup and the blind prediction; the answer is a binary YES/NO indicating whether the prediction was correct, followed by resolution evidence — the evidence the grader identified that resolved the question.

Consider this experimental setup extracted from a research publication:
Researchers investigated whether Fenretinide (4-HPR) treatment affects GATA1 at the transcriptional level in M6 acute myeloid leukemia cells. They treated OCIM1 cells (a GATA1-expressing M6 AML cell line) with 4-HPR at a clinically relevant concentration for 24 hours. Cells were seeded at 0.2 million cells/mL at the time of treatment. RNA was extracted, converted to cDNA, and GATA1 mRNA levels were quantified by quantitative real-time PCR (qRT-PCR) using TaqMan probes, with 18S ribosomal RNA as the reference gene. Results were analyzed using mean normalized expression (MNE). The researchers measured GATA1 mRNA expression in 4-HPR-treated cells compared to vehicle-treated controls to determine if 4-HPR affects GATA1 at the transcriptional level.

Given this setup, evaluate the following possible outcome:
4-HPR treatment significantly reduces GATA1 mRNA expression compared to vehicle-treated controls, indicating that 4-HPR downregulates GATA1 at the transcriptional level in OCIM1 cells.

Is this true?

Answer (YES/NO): YES